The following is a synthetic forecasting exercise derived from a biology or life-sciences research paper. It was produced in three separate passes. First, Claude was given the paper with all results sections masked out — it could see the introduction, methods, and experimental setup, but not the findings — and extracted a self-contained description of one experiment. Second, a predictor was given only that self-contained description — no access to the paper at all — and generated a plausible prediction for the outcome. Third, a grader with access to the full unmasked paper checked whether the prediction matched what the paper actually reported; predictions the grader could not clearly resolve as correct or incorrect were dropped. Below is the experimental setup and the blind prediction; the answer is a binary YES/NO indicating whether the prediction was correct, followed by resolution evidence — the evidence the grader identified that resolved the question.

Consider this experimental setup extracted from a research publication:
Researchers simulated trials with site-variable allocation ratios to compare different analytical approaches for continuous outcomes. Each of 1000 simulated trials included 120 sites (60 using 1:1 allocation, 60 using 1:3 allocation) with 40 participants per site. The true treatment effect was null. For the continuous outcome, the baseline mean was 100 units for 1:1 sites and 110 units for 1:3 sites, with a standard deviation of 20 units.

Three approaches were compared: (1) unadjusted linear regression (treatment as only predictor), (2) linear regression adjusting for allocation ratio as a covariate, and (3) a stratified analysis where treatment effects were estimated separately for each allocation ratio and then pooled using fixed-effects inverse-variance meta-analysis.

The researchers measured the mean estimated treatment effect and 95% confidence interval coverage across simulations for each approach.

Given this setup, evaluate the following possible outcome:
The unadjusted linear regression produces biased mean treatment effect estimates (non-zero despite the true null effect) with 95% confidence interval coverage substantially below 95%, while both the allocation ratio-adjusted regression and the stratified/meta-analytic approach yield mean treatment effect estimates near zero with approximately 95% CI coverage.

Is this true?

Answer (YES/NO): YES